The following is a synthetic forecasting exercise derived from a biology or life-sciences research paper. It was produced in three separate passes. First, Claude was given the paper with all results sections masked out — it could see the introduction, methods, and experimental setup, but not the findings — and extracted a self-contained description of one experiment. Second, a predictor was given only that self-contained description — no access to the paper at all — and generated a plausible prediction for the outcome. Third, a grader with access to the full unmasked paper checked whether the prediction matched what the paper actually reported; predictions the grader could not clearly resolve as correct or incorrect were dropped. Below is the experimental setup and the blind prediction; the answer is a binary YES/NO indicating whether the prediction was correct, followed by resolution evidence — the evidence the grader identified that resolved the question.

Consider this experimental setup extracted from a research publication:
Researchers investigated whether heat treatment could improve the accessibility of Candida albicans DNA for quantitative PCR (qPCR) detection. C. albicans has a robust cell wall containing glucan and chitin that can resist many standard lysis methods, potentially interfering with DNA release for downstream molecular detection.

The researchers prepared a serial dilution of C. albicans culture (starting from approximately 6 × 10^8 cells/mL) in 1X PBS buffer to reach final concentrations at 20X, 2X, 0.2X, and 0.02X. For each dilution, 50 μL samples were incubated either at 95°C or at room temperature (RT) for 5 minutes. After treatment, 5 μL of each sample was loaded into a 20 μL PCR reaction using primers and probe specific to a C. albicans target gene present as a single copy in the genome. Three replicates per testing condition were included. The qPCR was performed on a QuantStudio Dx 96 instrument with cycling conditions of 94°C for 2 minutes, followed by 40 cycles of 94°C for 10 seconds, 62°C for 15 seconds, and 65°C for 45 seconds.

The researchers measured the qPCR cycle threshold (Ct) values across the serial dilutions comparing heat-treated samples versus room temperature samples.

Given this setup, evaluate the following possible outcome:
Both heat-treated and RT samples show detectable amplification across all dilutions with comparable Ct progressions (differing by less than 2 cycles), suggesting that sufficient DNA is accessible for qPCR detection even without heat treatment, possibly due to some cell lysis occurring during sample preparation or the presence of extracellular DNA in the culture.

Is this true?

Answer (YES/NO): NO